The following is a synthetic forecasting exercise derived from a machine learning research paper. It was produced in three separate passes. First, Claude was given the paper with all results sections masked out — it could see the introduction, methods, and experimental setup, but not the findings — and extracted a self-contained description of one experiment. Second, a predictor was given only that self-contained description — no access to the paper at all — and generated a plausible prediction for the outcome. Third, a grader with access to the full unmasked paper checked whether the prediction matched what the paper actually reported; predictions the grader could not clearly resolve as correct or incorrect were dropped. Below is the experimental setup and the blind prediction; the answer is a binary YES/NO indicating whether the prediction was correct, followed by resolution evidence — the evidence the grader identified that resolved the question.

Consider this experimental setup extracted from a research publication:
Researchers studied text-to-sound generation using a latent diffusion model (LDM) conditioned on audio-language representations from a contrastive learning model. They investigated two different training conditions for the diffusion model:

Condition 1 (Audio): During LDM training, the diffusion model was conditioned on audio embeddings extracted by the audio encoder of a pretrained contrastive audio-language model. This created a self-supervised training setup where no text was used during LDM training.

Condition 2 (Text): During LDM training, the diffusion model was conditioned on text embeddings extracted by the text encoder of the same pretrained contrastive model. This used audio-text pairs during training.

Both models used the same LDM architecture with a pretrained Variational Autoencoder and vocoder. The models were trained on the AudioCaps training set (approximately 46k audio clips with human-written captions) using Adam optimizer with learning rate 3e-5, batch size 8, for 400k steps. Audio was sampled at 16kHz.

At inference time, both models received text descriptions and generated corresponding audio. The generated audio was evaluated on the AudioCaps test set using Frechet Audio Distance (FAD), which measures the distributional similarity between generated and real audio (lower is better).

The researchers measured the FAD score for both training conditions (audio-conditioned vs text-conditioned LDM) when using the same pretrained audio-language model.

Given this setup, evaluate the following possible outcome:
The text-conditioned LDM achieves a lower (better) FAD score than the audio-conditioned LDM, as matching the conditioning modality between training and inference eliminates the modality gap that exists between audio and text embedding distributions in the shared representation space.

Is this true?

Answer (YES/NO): YES